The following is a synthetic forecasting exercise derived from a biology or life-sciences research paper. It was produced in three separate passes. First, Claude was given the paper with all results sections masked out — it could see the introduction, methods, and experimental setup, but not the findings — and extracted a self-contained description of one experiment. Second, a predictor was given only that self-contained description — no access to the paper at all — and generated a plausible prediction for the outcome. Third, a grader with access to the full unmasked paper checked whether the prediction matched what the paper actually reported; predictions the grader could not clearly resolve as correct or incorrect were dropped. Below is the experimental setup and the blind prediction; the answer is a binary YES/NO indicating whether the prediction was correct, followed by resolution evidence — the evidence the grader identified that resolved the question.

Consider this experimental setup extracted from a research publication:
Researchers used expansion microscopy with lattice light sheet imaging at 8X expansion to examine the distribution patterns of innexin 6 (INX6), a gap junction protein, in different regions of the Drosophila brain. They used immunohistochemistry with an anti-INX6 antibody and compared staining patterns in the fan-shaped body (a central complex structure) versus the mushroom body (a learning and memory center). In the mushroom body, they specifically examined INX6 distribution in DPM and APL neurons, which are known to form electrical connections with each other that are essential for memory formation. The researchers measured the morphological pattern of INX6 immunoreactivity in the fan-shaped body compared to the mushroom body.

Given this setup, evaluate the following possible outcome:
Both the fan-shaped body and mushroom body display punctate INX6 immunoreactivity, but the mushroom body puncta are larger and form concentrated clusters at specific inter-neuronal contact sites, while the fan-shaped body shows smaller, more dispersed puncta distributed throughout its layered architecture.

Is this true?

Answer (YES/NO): NO